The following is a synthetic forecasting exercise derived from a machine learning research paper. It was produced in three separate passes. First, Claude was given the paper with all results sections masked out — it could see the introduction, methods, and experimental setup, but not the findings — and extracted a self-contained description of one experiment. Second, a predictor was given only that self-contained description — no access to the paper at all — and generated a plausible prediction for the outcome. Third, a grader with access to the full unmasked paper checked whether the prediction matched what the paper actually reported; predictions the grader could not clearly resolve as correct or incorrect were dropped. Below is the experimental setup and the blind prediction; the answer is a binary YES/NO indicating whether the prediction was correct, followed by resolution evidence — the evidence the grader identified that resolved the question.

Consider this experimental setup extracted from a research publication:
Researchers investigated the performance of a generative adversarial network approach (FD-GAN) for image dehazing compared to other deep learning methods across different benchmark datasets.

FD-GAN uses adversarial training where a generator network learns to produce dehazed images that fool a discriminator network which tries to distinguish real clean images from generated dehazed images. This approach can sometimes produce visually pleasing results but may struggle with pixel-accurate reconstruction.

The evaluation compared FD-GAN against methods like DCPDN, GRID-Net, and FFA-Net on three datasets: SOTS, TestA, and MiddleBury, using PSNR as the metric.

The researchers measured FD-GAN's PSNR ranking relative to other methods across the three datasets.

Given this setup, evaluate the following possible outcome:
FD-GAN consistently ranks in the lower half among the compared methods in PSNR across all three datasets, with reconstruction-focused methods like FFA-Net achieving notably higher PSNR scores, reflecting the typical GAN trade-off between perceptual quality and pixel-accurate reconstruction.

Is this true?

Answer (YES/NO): NO